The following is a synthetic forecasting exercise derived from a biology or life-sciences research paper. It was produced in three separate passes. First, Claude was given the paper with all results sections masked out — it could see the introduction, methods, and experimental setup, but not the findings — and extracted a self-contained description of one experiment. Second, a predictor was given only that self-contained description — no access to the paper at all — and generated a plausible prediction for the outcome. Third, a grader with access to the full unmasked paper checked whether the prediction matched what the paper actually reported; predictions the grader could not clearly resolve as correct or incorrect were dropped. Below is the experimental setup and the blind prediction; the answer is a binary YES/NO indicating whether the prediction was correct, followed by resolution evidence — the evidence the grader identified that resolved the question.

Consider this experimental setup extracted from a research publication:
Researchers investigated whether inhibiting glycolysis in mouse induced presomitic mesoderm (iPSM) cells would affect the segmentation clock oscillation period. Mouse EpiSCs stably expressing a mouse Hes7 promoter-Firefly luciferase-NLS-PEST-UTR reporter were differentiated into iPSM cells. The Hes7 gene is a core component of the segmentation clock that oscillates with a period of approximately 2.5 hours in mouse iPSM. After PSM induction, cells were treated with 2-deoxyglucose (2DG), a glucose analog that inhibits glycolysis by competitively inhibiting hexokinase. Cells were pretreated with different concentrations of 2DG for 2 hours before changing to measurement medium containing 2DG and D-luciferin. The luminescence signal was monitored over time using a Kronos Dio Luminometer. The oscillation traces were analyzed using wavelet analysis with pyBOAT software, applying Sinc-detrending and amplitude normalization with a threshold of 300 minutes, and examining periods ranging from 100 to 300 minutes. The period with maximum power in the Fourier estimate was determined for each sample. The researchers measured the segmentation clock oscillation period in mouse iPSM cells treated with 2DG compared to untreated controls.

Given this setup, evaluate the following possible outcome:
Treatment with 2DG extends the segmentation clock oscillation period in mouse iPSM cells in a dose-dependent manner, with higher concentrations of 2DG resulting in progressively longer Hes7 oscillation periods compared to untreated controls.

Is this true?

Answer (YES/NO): YES